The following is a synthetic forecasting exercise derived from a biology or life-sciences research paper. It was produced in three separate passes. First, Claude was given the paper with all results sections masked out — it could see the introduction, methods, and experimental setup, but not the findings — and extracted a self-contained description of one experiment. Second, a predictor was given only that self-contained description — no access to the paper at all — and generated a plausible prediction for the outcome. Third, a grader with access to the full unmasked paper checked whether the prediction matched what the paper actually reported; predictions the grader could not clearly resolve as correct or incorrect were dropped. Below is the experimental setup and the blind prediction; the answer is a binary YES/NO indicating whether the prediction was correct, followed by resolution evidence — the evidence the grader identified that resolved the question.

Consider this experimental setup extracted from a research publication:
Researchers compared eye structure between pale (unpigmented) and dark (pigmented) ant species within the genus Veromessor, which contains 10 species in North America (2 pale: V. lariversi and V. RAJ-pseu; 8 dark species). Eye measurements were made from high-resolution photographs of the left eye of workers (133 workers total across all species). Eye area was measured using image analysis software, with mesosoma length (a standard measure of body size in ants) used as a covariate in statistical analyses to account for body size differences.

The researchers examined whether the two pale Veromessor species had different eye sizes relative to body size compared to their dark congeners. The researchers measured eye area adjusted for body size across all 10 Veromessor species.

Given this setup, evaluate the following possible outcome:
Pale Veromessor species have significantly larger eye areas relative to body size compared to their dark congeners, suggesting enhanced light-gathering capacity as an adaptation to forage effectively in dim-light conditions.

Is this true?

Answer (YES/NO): NO